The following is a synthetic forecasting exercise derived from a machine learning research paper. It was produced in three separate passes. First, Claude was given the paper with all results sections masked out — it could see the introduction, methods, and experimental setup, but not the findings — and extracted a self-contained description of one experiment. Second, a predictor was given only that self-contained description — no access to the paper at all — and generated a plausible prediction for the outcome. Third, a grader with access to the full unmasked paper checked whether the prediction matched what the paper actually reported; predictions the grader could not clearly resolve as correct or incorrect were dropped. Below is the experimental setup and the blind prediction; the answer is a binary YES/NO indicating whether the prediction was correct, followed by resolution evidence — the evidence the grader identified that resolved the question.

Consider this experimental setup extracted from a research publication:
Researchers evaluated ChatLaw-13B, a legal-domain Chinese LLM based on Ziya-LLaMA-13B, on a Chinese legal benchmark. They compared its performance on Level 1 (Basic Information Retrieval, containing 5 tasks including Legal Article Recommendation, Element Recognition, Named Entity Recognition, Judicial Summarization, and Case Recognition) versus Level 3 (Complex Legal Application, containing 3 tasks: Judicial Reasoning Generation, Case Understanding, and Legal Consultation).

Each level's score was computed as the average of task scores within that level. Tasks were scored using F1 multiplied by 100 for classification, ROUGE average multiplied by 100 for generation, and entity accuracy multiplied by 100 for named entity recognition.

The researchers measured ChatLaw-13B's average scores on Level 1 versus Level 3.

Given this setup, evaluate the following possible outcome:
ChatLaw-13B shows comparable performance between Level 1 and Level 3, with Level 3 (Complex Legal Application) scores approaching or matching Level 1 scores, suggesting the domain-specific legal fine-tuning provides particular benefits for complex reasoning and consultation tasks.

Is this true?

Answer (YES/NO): NO